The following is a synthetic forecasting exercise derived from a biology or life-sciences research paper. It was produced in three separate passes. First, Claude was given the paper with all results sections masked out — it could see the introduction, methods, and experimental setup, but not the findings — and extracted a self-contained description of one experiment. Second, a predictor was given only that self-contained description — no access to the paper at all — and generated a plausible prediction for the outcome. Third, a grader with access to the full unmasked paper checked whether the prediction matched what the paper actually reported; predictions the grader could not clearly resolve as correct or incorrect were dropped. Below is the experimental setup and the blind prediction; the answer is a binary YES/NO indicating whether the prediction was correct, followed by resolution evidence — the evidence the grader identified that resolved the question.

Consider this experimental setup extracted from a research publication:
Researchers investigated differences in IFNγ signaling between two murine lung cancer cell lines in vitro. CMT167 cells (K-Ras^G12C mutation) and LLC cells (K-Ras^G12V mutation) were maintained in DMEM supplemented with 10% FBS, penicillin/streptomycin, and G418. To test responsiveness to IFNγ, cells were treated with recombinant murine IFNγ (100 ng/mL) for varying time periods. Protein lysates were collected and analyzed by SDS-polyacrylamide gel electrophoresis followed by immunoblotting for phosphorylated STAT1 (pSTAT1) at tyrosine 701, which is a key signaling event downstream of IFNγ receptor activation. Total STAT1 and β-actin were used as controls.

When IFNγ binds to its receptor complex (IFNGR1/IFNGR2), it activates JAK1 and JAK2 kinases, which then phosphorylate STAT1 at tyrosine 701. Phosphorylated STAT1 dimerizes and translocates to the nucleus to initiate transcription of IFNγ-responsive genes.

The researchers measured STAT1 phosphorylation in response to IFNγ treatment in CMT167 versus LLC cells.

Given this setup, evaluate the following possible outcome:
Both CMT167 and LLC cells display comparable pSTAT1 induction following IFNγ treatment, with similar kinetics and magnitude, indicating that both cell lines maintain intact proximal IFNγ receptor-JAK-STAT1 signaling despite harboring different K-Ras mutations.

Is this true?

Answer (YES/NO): NO